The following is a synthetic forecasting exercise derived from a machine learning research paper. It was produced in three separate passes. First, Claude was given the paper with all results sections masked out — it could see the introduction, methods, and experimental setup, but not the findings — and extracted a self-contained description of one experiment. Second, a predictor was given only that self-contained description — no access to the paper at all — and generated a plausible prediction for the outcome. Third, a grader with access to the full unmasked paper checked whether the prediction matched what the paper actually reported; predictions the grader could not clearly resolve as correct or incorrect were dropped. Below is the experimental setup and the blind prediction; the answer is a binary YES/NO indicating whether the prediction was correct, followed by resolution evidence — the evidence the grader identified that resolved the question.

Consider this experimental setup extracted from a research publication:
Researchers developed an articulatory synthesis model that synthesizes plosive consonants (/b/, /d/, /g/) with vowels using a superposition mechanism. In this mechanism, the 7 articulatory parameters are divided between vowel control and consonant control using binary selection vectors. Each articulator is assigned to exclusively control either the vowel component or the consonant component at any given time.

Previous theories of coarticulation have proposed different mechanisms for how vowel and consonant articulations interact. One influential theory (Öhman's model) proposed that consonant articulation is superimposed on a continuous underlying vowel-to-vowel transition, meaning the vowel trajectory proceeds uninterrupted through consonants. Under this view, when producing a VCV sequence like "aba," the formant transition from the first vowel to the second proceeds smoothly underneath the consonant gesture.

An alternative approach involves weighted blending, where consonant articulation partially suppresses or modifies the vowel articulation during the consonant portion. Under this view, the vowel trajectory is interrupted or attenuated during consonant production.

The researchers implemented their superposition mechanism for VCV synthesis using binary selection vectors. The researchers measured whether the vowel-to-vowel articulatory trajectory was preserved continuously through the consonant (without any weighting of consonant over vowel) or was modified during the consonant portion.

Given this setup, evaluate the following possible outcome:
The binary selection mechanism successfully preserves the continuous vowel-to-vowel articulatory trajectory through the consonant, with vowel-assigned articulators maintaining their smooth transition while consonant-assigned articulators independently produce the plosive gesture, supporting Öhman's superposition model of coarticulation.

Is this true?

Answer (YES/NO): YES